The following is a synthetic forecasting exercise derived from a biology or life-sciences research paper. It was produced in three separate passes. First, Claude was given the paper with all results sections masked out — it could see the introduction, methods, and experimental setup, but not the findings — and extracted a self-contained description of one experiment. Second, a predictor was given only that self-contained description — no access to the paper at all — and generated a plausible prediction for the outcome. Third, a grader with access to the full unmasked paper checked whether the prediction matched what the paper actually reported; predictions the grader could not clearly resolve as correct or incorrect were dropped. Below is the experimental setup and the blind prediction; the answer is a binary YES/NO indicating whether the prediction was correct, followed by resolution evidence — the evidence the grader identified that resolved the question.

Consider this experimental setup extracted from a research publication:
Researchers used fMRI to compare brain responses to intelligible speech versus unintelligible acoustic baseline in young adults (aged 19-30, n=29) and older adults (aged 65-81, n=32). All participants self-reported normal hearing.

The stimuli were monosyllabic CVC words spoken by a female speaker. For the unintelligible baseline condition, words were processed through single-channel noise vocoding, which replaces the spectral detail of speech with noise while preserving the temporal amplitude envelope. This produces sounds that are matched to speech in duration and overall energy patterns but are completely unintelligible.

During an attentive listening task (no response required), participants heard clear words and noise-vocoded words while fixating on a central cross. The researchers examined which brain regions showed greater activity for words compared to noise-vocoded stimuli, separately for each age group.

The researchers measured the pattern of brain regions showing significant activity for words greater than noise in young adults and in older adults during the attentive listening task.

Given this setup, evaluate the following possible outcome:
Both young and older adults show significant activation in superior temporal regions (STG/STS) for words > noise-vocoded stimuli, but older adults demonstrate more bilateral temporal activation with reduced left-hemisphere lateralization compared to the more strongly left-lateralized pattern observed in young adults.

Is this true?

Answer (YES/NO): NO